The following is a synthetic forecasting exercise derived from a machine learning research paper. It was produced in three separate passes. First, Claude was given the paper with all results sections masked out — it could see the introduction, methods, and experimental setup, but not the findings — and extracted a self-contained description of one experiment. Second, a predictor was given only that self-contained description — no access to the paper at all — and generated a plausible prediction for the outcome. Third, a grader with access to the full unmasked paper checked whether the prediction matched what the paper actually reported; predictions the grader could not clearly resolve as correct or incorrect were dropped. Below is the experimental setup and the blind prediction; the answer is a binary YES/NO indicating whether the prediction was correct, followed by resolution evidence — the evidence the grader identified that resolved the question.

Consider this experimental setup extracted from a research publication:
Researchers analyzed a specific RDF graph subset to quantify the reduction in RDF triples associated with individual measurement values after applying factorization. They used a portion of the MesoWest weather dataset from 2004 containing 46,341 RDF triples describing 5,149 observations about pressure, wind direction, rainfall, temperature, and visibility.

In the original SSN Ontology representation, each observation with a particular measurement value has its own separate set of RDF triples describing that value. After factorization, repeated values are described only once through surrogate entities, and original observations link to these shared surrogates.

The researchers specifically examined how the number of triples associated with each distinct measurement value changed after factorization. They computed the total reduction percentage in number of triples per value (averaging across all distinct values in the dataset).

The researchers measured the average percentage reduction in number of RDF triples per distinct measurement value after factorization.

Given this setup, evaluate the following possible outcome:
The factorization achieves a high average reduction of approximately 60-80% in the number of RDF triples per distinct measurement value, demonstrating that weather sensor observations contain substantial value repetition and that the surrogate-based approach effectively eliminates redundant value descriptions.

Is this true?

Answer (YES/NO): YES